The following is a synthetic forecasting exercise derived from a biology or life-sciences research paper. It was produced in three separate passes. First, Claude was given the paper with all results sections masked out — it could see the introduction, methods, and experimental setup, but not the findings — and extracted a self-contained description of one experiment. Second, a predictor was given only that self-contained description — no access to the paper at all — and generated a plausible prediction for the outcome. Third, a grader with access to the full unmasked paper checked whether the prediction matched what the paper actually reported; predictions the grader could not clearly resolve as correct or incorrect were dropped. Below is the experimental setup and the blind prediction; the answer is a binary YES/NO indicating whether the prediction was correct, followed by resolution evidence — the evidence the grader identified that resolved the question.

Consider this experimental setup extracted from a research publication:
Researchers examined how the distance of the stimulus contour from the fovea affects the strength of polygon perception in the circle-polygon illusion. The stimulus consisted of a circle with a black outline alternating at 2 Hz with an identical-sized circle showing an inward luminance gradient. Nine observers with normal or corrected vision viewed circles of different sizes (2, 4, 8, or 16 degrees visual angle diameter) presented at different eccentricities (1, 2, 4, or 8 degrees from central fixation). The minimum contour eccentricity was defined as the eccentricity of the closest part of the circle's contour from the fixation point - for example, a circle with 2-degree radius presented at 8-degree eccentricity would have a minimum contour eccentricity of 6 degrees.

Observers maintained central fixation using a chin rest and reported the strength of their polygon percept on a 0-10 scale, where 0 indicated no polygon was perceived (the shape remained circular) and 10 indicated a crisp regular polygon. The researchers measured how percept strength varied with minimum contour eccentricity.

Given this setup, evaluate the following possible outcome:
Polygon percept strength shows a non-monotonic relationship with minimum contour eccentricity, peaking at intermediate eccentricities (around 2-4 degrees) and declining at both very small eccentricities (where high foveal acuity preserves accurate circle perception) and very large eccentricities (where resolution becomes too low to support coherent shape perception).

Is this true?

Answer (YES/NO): NO